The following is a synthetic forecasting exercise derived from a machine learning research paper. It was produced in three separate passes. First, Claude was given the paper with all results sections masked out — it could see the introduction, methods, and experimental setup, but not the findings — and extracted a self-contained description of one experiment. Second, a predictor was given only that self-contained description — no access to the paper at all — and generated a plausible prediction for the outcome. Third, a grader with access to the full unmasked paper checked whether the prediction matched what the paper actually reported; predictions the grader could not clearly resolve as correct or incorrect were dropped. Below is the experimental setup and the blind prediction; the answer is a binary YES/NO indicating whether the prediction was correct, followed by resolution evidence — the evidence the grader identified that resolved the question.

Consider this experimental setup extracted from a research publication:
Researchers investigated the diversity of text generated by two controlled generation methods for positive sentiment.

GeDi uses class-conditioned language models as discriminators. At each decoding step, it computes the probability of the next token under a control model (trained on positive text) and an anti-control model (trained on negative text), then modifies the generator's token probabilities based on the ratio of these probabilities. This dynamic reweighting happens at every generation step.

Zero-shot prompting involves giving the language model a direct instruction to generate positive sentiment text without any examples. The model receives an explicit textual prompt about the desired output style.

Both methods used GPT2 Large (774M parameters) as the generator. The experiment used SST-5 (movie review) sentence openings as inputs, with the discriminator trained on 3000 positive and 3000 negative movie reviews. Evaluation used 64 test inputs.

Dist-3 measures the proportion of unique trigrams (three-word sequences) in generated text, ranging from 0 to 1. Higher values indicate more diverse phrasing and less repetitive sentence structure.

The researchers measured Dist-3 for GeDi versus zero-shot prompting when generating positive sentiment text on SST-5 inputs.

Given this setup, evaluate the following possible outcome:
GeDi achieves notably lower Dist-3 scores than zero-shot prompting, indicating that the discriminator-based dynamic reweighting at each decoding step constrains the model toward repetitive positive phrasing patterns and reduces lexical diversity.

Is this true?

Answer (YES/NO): YES